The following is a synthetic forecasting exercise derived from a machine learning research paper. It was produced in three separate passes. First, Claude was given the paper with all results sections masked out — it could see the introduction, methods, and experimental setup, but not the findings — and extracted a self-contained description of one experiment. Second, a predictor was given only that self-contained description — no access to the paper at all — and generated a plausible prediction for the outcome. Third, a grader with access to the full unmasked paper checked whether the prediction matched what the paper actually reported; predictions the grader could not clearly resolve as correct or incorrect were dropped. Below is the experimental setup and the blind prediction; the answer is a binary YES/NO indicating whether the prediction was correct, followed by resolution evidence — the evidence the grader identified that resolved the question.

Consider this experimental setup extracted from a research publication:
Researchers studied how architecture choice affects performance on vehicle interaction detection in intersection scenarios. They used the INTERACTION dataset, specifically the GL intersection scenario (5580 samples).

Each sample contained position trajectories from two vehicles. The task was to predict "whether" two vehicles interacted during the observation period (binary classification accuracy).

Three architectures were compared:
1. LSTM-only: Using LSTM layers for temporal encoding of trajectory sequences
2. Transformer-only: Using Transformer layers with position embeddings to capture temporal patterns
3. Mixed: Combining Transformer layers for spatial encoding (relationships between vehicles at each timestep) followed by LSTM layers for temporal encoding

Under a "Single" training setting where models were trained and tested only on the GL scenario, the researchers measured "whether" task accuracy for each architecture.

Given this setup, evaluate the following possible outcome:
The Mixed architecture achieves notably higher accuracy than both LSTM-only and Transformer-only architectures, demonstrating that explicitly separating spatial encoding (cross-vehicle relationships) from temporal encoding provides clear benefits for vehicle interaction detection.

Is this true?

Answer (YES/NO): NO